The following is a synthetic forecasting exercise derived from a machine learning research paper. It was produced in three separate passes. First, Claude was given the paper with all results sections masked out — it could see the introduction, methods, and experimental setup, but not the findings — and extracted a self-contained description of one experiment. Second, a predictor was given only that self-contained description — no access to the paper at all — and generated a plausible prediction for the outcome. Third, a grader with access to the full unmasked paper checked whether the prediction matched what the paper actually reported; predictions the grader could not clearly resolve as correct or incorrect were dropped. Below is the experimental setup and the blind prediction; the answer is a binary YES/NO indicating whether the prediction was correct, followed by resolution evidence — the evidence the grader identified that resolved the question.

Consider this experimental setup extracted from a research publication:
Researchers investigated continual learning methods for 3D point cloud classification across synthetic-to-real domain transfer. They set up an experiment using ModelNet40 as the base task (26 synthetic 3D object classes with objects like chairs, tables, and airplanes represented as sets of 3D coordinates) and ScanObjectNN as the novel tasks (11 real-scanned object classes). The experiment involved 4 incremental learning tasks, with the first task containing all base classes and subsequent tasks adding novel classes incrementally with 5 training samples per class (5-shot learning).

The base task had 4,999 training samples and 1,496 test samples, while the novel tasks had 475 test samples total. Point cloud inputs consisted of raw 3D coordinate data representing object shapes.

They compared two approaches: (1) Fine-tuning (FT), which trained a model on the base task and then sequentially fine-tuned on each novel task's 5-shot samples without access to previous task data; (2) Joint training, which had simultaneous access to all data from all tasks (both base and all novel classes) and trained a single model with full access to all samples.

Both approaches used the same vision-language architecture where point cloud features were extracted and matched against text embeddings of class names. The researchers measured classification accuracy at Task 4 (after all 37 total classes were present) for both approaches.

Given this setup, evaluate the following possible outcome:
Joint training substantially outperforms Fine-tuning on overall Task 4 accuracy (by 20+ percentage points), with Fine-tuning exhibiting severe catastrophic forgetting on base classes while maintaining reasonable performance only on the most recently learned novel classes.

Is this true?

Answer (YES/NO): NO